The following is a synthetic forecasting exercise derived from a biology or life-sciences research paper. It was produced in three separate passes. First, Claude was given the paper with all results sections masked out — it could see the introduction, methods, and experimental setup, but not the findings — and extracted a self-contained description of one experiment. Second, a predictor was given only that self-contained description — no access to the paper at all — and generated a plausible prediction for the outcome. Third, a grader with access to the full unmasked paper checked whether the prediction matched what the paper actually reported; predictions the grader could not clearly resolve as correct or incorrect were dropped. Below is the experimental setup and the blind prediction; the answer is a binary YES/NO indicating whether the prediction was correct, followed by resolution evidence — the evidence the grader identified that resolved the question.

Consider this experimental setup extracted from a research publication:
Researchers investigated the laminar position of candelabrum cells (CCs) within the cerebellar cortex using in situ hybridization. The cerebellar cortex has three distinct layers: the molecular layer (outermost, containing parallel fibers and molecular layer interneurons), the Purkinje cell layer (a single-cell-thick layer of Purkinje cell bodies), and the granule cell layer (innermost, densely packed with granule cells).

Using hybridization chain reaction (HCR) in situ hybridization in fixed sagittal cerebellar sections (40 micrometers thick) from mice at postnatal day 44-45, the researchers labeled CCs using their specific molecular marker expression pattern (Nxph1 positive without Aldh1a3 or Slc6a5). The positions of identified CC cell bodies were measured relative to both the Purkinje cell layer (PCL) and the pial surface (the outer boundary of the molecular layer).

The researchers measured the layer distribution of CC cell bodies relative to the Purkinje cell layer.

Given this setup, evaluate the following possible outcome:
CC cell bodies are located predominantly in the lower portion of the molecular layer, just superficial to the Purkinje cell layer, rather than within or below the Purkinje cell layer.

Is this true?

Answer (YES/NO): NO